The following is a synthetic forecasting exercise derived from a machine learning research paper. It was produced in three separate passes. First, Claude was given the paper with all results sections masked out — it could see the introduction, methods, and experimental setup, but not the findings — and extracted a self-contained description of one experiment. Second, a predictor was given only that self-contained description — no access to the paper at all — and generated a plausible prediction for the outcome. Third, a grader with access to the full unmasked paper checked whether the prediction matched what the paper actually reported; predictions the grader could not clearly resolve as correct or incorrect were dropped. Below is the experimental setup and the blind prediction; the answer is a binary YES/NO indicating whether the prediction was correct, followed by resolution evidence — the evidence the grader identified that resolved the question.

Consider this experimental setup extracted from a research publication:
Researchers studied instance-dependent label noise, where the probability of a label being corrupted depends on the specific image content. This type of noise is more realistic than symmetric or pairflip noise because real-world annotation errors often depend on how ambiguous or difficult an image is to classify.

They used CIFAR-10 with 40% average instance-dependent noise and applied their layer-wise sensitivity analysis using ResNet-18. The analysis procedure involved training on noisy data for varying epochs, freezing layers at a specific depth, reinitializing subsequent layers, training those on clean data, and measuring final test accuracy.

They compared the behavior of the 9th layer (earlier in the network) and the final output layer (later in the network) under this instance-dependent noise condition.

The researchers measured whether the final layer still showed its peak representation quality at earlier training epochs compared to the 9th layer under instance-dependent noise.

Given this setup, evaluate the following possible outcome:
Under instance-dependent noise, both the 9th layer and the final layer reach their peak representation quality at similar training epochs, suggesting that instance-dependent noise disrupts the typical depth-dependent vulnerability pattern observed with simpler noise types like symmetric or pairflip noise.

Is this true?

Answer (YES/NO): NO